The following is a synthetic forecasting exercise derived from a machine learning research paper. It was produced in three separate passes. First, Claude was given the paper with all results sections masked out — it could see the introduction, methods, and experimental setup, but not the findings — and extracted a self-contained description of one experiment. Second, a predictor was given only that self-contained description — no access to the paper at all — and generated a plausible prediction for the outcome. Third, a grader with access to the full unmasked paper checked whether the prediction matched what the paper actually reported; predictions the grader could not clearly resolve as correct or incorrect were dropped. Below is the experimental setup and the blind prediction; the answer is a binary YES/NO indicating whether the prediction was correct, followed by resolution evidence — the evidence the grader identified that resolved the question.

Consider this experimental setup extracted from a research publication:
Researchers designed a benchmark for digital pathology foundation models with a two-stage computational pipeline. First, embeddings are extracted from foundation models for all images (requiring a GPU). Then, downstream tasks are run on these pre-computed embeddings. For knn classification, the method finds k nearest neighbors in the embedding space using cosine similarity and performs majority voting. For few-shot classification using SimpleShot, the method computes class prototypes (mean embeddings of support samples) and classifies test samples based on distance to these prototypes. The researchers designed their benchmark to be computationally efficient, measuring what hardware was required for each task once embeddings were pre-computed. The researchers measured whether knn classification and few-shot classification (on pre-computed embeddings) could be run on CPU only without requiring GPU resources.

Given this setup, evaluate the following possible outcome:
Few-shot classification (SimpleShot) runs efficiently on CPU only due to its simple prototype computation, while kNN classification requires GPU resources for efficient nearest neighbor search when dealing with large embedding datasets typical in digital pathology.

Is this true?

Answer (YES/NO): NO